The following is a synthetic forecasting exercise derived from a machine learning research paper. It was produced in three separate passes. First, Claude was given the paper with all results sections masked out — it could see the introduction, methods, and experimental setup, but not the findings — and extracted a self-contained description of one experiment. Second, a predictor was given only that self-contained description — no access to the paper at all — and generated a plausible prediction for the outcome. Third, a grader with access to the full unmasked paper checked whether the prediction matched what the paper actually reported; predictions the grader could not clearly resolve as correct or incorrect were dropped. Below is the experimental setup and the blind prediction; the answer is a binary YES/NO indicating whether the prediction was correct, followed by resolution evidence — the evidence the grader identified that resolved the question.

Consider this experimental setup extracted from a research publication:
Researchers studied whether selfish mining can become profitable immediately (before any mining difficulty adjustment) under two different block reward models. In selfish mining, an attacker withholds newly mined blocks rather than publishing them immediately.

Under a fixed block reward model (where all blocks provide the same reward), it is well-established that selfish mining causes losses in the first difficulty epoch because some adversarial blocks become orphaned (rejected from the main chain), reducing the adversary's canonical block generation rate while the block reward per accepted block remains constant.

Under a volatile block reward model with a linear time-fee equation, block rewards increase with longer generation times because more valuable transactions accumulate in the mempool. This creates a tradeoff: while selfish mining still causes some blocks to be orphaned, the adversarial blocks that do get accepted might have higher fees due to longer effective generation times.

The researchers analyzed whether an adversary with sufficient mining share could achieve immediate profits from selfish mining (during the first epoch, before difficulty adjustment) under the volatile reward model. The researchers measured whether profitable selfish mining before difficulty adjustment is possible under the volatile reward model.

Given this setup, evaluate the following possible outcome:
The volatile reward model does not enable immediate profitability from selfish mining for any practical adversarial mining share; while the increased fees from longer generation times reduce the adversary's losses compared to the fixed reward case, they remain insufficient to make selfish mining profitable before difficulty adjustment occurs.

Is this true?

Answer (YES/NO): NO